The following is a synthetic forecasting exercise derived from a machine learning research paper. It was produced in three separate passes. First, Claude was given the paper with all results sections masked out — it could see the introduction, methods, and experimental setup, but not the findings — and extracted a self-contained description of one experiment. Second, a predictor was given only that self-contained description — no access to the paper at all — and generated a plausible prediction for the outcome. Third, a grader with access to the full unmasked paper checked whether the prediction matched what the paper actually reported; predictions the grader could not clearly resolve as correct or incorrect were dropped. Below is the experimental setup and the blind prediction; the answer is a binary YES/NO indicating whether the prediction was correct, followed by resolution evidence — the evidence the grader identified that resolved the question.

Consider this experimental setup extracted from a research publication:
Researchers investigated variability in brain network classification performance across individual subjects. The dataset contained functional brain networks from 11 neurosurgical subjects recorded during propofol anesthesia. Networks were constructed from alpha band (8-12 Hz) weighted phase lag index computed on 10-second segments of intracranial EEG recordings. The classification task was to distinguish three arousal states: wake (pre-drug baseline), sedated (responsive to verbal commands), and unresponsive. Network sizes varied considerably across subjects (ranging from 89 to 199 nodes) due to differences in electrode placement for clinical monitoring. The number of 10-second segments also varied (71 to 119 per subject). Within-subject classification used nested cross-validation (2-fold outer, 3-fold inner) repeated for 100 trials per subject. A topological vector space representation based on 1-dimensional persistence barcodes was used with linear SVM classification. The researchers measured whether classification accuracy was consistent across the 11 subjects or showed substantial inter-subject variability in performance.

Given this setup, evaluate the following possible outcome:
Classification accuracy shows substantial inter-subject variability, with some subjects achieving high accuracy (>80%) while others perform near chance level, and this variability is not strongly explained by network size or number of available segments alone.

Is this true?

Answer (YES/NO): NO